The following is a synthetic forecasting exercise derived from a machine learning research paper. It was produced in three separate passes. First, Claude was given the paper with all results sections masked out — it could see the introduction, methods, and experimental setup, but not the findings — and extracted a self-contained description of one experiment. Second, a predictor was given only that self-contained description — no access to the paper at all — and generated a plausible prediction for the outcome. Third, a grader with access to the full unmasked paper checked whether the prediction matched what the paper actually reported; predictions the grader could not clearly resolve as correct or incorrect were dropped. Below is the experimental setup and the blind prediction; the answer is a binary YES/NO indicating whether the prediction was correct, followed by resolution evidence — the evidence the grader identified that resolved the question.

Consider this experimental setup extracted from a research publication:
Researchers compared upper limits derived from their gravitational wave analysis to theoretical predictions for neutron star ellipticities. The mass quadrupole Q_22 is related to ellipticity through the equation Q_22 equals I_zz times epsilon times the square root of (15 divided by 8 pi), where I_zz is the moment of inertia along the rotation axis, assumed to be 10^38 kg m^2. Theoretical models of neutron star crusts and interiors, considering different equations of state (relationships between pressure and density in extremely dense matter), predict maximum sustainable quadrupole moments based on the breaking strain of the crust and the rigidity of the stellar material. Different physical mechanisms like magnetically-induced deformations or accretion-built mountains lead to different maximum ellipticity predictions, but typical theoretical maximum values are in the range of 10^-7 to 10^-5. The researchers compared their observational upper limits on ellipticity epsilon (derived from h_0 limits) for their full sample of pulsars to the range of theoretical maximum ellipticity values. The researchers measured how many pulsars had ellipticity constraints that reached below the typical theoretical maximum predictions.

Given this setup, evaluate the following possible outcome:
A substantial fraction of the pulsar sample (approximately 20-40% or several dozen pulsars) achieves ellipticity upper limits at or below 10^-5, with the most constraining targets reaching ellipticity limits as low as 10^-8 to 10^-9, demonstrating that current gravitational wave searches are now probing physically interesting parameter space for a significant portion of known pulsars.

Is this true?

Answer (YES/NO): NO